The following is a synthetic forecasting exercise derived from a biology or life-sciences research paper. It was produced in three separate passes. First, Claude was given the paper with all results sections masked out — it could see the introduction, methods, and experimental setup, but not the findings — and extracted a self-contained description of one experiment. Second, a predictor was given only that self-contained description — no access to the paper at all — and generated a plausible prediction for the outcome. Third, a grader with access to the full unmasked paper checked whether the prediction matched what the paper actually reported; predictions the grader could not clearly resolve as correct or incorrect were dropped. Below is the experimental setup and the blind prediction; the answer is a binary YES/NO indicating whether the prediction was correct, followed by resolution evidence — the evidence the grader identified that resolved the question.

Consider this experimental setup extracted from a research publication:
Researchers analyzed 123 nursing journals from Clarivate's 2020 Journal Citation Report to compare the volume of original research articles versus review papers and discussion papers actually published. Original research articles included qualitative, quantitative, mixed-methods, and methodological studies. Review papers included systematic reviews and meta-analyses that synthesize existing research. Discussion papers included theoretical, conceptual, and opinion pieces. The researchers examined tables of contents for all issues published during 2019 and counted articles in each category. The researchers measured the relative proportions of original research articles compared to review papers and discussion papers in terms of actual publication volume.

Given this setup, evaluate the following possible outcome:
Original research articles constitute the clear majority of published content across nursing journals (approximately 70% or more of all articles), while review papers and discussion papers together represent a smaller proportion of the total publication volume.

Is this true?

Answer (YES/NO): YES